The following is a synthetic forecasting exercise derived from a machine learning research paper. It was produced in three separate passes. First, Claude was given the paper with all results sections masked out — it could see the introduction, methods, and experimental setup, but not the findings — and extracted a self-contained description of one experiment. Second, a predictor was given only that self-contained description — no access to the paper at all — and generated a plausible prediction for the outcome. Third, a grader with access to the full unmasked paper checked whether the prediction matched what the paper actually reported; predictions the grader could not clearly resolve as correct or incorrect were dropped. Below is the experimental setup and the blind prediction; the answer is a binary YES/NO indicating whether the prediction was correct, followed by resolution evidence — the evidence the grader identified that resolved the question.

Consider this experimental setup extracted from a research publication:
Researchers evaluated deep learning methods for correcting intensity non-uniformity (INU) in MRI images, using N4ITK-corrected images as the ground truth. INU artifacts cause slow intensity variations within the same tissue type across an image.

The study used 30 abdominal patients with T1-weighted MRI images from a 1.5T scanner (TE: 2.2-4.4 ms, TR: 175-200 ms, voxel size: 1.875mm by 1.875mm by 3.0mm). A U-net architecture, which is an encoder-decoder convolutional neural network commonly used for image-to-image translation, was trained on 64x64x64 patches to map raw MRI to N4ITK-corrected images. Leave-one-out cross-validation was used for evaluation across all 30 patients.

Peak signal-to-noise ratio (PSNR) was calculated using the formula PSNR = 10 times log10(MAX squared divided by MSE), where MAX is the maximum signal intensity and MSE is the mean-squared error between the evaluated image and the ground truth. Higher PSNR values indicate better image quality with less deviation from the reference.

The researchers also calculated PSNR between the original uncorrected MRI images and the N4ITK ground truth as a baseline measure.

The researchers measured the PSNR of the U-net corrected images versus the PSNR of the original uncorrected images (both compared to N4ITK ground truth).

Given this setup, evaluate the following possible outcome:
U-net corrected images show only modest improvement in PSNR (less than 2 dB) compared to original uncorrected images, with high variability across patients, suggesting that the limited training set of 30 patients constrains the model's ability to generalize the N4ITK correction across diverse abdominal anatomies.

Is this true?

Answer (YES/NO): NO